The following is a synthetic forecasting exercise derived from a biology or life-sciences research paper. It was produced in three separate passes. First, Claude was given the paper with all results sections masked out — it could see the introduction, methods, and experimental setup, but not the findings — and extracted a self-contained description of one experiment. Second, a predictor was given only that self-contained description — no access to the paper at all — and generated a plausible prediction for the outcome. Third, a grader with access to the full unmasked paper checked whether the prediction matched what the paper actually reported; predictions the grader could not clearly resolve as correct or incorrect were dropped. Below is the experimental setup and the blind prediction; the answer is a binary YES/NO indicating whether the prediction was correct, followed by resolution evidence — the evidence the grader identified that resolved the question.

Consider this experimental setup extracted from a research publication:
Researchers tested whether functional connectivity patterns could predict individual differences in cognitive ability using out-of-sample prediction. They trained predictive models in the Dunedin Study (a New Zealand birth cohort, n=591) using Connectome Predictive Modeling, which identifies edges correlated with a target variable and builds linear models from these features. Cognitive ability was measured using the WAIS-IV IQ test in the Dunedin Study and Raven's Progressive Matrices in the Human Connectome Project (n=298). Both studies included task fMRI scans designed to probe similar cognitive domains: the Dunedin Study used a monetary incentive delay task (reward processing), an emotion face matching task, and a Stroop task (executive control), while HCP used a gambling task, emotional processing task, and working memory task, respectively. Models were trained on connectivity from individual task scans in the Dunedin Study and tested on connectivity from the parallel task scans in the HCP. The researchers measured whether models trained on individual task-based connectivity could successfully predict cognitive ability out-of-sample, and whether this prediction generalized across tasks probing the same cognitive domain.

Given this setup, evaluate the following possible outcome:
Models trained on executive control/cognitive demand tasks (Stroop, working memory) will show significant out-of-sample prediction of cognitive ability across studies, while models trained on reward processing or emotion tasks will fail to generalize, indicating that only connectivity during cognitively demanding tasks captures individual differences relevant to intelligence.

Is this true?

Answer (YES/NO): NO